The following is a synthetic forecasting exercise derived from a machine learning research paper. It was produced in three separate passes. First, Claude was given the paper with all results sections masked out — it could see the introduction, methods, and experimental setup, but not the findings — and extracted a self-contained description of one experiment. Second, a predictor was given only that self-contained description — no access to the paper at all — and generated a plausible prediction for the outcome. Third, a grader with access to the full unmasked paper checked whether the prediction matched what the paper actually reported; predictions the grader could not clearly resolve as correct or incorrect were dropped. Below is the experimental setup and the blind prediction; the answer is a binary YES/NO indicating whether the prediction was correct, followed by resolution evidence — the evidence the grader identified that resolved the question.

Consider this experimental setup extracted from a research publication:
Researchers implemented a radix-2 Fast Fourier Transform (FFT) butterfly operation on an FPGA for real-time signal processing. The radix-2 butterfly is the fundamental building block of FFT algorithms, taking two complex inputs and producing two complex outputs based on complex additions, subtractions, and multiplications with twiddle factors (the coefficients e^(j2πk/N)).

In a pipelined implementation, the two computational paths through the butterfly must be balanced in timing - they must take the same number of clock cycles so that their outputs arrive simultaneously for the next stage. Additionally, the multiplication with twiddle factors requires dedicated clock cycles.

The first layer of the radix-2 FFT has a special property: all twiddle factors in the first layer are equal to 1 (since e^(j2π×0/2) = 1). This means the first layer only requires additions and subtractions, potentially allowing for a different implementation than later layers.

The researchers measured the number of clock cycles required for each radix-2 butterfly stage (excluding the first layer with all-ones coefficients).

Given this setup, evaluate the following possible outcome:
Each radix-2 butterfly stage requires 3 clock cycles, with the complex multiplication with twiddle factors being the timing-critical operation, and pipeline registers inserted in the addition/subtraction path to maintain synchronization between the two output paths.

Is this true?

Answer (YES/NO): NO